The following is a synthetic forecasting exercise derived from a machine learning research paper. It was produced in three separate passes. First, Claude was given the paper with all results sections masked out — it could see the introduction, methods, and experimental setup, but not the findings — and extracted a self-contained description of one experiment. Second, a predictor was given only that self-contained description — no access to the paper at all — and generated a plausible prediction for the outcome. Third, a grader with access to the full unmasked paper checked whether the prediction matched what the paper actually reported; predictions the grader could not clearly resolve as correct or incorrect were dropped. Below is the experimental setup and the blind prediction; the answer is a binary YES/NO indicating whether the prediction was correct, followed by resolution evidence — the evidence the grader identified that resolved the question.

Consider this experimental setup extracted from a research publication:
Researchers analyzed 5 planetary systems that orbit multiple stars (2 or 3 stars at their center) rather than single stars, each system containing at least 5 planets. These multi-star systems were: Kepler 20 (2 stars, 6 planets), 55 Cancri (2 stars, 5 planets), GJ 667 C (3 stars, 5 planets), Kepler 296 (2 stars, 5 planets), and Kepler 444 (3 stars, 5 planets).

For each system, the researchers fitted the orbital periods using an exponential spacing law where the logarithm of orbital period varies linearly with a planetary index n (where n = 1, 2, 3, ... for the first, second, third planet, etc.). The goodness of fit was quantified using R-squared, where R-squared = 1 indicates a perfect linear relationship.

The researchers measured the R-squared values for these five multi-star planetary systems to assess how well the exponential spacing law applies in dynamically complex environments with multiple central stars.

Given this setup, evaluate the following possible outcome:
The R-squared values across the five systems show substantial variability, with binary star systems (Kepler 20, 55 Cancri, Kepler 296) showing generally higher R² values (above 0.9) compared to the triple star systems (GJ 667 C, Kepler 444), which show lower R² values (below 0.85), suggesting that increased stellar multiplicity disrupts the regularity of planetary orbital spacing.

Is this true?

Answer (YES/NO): NO